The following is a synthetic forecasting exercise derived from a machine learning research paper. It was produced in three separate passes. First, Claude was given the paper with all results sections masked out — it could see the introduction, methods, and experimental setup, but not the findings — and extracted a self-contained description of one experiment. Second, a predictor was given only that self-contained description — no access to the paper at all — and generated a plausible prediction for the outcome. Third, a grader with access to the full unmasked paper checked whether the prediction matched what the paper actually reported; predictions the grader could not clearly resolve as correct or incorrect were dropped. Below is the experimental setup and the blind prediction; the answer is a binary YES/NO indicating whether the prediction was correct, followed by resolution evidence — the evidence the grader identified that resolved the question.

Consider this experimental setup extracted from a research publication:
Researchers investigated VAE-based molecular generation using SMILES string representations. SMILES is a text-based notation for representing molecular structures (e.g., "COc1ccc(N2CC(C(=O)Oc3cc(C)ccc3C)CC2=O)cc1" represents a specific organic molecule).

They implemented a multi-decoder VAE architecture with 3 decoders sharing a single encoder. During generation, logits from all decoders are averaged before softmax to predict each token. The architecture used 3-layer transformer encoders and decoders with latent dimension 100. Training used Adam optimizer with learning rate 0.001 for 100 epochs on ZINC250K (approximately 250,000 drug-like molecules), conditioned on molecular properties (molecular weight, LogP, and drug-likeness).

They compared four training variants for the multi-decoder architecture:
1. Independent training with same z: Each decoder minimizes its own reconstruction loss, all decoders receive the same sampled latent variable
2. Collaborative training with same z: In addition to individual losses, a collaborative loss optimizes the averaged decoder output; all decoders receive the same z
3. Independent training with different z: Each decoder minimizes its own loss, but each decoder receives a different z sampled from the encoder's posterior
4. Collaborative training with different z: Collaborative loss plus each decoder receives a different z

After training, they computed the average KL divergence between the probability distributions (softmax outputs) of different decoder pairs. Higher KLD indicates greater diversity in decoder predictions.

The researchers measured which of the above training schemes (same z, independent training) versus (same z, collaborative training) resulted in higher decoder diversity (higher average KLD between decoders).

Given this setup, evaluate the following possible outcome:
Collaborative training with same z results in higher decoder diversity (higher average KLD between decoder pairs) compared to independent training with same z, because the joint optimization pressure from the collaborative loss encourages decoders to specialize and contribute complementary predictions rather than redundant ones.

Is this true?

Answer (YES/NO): YES